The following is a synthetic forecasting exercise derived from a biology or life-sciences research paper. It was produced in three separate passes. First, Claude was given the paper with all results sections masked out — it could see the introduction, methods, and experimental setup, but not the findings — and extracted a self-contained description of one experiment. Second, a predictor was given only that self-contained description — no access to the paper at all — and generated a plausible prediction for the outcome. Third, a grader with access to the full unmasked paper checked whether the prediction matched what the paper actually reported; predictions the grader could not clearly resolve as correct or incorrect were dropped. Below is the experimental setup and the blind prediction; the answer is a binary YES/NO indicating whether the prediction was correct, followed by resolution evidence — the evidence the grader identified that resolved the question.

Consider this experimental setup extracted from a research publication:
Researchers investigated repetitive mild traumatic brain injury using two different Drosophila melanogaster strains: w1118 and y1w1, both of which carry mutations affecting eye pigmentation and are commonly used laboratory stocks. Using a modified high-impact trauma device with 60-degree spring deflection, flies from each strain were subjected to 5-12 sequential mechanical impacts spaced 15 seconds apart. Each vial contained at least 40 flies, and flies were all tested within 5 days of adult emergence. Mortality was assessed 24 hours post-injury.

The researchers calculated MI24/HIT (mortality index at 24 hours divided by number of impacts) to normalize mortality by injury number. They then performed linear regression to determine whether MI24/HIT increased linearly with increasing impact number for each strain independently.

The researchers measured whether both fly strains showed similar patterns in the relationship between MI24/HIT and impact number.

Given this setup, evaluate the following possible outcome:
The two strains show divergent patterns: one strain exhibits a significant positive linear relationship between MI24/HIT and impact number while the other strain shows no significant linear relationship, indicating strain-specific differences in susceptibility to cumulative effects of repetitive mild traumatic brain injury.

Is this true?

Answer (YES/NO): NO